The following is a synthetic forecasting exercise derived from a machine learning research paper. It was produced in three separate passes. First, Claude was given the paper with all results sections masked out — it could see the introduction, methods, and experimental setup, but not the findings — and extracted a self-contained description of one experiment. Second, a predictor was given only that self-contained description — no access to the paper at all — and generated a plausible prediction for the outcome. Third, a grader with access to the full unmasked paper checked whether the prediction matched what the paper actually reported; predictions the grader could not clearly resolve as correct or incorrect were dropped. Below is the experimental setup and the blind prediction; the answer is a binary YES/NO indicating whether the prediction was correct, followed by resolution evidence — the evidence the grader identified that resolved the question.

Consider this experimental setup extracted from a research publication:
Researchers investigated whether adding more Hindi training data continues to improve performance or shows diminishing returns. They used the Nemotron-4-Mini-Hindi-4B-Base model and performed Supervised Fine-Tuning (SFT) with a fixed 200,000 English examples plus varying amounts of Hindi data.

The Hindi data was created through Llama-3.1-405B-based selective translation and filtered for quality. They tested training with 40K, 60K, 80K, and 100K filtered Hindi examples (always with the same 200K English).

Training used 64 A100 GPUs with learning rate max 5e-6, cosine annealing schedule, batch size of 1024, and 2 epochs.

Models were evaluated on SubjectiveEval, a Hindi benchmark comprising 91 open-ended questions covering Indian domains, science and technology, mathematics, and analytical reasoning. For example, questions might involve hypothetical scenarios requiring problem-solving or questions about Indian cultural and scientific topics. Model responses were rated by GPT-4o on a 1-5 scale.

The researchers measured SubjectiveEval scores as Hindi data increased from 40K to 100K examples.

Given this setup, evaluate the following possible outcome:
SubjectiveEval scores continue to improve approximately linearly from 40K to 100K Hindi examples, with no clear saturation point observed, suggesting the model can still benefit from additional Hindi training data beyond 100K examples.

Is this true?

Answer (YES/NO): NO